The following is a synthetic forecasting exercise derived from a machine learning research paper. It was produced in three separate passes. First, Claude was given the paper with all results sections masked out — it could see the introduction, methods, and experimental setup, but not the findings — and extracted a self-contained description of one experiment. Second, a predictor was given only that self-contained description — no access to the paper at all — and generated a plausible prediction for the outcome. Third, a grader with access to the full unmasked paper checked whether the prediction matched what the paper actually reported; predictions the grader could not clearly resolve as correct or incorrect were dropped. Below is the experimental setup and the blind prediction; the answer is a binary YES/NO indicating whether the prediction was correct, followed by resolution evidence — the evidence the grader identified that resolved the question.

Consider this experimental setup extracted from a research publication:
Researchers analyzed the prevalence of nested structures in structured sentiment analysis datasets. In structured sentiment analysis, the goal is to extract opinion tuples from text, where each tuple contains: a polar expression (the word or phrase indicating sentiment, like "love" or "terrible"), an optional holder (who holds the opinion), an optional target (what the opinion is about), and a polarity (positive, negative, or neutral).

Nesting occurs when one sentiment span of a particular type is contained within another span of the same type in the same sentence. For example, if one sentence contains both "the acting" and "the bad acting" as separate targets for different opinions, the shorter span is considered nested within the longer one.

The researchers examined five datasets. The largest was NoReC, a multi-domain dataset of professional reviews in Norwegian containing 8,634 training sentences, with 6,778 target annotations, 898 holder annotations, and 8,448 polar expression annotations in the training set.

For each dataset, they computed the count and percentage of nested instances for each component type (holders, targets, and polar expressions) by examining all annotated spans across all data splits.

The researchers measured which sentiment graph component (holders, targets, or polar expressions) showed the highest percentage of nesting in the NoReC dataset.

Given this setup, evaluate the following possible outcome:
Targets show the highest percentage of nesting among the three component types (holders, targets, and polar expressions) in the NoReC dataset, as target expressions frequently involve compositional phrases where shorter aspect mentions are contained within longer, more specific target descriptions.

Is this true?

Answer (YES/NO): YES